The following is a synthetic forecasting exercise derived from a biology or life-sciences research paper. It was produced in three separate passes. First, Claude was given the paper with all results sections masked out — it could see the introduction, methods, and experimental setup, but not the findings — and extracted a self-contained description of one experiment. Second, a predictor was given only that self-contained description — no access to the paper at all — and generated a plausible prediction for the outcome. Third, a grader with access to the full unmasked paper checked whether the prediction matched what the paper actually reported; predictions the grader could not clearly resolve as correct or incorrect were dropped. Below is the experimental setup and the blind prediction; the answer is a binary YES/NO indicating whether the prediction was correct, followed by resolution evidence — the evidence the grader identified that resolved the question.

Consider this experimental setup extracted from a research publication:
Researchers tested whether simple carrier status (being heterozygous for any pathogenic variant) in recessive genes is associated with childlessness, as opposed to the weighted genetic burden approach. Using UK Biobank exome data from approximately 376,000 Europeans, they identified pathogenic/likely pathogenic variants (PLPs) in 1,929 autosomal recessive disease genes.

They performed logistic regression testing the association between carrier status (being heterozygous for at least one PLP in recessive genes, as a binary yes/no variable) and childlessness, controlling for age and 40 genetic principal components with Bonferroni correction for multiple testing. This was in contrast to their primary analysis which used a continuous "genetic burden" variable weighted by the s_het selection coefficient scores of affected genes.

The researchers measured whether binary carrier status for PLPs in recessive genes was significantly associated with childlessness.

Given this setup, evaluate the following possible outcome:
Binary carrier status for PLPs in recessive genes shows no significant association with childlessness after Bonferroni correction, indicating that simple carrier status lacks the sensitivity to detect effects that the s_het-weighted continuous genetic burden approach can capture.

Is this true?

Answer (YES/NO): YES